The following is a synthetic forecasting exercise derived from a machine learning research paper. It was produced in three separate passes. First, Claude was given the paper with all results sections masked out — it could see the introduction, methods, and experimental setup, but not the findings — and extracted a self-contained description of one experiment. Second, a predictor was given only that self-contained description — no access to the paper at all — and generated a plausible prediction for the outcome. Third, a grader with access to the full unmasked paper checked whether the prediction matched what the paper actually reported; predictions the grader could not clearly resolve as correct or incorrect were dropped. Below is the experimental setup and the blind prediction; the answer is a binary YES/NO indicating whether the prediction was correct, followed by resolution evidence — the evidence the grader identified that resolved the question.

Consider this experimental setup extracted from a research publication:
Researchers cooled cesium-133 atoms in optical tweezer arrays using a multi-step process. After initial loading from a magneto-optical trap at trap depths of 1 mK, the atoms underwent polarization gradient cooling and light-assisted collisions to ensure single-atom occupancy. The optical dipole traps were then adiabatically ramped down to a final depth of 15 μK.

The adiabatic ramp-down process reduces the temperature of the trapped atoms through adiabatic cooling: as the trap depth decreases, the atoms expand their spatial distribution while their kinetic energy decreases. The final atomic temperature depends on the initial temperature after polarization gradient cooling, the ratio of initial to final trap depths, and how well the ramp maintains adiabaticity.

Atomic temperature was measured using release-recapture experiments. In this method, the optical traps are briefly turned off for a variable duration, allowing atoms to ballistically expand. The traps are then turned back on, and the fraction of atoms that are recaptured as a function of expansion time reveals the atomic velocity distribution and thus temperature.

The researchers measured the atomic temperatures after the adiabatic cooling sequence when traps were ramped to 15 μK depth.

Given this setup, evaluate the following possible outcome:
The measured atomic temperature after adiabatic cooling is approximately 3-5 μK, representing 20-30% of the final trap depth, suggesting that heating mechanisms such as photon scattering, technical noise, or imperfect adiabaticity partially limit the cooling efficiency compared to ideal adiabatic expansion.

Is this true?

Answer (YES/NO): NO